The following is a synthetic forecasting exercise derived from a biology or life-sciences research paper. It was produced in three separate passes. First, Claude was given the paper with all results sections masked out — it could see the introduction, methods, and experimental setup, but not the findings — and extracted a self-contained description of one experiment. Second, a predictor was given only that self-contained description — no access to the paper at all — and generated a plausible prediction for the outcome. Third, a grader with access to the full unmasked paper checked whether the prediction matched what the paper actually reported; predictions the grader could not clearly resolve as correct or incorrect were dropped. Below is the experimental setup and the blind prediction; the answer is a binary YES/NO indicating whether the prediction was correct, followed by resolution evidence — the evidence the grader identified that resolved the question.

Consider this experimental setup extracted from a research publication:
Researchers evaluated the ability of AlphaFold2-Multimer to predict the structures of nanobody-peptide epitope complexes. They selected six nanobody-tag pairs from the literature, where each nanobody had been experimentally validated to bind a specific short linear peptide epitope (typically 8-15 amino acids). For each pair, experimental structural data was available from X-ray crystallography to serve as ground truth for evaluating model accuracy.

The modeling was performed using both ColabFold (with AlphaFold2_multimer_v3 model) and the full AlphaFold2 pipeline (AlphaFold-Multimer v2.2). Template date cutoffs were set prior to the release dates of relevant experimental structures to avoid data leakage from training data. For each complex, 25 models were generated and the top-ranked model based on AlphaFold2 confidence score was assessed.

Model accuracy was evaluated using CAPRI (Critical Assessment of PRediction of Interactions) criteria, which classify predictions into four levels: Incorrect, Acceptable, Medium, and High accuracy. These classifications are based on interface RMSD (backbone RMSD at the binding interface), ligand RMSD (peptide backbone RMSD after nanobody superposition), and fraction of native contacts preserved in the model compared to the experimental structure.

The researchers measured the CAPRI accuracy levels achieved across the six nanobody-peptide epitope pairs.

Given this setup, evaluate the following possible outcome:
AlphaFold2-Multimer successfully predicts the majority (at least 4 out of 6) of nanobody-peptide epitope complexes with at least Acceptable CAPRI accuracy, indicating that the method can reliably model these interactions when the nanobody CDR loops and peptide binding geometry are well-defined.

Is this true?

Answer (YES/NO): YES